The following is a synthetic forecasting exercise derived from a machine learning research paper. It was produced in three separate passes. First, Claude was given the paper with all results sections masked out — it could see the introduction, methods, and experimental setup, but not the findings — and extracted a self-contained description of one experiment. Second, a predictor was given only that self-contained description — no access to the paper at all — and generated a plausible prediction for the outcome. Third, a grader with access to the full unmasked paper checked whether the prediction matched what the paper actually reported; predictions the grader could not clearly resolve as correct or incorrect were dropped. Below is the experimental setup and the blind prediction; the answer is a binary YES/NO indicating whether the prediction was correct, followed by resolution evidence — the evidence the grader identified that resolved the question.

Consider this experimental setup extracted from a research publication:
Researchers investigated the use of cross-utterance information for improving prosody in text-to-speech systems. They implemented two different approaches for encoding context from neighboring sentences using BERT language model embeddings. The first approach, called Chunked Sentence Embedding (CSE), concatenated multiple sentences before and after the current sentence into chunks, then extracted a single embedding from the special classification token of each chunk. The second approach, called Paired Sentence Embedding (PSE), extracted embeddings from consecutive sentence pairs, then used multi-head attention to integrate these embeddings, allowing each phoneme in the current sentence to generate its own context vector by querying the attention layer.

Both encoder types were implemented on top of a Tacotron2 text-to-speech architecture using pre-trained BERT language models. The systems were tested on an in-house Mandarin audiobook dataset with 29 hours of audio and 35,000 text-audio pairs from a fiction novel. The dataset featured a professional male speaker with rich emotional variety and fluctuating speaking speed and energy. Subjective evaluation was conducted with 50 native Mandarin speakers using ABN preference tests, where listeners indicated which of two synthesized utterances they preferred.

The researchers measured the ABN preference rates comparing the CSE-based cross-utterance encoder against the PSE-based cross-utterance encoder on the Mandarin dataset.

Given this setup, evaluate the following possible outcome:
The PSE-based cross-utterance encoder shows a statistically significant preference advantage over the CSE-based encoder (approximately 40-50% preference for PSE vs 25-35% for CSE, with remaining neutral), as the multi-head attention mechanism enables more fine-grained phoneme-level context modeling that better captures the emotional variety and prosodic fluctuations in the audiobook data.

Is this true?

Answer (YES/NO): NO